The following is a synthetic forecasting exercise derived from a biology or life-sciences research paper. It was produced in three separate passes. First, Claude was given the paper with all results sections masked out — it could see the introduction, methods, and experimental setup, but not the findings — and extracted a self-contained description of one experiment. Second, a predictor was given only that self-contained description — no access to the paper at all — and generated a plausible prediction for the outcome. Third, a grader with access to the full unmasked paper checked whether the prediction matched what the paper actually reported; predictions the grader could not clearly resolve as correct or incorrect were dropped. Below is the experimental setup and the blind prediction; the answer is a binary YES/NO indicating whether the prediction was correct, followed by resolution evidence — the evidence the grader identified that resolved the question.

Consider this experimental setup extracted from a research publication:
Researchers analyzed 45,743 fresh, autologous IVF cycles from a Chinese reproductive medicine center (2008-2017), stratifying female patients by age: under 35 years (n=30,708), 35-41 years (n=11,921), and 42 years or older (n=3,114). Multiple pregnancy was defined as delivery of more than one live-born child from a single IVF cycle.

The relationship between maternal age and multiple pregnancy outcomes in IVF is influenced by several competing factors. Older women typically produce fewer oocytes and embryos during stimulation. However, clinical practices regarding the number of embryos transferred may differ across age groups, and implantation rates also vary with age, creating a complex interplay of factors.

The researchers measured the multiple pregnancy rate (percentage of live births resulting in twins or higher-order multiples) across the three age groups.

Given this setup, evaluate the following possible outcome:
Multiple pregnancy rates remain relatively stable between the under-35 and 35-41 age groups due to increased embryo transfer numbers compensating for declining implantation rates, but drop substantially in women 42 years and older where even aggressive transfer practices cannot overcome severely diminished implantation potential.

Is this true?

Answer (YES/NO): NO